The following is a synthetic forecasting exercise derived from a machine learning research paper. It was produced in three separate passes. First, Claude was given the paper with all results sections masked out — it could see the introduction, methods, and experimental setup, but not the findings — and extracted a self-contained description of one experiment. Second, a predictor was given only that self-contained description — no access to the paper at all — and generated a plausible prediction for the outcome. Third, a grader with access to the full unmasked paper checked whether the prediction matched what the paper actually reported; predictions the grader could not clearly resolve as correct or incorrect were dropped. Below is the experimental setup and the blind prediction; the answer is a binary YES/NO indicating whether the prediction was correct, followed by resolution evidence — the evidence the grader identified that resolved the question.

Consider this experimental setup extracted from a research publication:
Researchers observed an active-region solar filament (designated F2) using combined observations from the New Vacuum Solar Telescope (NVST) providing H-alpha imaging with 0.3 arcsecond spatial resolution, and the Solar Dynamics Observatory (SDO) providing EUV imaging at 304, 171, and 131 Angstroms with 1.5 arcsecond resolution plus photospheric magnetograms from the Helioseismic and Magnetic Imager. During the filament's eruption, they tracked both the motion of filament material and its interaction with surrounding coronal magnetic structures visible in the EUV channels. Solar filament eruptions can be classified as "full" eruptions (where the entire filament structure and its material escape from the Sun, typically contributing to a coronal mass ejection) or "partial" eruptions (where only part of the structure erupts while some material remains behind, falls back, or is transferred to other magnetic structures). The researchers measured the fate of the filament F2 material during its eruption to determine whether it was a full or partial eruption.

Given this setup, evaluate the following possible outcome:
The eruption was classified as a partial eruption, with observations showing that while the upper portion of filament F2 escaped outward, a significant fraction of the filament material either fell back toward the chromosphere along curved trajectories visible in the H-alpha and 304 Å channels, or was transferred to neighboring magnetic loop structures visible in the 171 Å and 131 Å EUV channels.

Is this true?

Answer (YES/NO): NO